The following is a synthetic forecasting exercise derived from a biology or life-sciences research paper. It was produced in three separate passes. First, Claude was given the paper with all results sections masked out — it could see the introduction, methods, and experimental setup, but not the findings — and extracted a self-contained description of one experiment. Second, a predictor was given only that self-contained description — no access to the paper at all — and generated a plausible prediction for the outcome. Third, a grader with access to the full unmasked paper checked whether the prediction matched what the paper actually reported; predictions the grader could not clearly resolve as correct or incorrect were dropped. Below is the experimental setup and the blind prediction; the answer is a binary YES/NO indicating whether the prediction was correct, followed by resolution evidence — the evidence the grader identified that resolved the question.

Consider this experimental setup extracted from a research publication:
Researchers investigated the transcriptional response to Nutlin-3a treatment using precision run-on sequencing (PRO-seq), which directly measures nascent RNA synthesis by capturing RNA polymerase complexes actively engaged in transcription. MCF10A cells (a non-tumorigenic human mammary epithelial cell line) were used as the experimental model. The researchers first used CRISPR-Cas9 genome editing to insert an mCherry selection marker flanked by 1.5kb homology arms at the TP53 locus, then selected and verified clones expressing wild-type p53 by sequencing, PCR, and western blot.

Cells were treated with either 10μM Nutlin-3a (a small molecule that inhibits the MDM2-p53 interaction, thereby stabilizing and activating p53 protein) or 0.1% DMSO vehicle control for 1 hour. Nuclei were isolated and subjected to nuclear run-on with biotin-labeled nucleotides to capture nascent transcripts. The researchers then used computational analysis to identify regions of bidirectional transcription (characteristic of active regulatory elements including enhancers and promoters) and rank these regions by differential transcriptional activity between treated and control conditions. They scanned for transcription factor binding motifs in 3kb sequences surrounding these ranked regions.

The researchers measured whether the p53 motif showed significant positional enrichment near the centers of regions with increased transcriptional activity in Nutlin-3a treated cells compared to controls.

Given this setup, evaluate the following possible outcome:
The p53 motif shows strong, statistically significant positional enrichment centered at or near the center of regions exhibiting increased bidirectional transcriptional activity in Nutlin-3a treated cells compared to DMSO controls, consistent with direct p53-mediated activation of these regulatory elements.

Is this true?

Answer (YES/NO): YES